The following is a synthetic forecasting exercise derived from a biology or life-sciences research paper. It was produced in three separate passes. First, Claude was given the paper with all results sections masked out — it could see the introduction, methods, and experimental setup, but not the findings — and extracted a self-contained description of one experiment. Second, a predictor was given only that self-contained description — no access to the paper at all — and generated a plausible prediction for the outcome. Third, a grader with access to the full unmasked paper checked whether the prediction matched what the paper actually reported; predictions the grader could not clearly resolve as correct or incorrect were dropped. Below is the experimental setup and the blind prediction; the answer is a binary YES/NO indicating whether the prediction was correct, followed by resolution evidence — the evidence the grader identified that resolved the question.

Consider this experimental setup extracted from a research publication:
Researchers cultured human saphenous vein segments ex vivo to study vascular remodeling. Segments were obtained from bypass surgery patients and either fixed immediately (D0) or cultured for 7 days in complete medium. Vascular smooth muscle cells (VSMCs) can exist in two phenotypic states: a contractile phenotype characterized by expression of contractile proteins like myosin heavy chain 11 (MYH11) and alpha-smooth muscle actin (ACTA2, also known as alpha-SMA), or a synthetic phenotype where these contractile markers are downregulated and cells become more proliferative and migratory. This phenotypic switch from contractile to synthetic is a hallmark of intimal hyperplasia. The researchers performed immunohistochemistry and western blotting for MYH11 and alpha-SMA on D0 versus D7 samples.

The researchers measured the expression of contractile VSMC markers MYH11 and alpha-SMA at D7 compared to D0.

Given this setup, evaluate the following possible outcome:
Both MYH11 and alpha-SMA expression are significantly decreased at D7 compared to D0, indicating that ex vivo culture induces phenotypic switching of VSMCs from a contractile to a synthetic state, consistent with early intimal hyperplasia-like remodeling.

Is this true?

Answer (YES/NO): YES